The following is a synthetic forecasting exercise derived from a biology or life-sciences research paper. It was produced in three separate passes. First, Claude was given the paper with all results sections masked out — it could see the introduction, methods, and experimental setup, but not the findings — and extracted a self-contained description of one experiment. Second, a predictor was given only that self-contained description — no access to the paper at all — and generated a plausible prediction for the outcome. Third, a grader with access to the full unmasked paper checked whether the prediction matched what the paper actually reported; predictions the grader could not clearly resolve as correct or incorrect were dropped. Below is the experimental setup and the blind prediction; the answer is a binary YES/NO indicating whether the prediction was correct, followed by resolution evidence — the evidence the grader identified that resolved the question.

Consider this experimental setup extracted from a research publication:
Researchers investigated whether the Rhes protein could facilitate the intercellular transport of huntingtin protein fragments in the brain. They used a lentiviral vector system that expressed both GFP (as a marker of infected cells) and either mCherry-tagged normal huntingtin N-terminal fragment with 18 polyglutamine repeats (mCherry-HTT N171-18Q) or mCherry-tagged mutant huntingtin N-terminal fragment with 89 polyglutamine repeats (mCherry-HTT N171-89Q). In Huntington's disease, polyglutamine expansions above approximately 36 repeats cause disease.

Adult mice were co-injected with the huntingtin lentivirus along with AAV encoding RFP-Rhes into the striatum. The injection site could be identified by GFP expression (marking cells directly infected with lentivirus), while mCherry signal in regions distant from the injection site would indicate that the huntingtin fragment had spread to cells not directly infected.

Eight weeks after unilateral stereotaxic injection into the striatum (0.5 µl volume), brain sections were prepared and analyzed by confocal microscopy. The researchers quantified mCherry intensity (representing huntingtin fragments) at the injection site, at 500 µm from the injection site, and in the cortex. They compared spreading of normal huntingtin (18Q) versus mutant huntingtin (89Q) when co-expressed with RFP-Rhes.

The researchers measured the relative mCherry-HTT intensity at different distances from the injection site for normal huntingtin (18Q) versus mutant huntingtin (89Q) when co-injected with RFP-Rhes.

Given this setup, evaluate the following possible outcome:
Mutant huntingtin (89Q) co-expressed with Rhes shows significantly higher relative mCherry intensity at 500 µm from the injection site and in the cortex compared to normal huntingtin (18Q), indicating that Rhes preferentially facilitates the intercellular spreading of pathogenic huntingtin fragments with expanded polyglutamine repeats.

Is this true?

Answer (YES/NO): YES